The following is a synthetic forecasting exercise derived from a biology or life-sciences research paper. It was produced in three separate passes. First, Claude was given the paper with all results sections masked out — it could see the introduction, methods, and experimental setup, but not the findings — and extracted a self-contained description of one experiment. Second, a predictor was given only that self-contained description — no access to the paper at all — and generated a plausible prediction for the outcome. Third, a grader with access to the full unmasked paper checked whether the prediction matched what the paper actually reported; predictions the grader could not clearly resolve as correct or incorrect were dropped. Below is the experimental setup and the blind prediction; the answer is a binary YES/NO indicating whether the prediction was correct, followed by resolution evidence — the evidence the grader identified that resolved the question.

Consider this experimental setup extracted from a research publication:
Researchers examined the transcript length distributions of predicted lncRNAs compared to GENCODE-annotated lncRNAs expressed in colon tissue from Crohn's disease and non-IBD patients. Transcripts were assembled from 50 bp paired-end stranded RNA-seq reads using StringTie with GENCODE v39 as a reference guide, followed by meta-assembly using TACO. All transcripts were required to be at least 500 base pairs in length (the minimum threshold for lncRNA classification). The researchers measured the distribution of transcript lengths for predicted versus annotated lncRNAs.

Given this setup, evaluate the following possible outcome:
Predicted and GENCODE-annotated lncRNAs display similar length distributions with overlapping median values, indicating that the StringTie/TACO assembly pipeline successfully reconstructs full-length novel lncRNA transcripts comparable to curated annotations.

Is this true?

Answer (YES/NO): NO